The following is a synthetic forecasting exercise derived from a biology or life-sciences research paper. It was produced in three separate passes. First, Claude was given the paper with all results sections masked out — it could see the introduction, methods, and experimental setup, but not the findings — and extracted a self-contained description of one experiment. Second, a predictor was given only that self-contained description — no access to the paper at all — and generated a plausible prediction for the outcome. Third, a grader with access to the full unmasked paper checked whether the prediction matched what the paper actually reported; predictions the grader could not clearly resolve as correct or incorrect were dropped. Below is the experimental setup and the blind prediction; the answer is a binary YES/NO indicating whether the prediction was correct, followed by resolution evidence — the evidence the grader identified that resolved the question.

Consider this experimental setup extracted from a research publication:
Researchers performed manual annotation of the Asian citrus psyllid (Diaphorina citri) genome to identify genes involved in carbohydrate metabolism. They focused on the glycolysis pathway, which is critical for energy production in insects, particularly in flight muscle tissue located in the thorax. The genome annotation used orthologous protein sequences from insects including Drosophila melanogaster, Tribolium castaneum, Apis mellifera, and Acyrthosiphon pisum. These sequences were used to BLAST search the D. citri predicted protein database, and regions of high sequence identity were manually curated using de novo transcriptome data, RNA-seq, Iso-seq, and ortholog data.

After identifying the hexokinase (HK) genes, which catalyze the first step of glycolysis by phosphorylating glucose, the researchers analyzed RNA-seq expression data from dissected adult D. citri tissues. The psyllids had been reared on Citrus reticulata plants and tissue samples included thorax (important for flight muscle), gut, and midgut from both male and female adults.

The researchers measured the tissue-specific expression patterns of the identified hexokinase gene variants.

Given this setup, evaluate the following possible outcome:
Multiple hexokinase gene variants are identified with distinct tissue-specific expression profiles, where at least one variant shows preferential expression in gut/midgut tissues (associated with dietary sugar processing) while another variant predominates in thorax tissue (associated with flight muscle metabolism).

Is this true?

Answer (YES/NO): YES